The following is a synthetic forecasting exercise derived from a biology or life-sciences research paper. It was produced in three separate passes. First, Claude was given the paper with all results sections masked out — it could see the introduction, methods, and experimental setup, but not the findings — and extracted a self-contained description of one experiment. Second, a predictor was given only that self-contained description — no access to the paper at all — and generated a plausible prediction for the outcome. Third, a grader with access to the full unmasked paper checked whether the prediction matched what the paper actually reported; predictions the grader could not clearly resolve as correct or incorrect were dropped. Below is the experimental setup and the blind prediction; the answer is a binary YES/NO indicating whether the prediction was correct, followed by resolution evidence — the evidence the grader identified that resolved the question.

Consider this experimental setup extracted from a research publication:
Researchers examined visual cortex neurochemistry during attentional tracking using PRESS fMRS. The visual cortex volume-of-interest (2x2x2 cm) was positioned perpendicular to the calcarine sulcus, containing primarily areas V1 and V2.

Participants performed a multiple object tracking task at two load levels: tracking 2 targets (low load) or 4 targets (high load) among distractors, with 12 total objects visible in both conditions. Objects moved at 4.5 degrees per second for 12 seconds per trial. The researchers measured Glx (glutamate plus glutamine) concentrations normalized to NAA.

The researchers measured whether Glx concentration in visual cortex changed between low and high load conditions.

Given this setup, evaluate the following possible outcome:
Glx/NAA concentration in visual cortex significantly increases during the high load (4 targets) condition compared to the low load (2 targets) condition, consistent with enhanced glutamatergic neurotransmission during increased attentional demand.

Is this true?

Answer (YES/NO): YES